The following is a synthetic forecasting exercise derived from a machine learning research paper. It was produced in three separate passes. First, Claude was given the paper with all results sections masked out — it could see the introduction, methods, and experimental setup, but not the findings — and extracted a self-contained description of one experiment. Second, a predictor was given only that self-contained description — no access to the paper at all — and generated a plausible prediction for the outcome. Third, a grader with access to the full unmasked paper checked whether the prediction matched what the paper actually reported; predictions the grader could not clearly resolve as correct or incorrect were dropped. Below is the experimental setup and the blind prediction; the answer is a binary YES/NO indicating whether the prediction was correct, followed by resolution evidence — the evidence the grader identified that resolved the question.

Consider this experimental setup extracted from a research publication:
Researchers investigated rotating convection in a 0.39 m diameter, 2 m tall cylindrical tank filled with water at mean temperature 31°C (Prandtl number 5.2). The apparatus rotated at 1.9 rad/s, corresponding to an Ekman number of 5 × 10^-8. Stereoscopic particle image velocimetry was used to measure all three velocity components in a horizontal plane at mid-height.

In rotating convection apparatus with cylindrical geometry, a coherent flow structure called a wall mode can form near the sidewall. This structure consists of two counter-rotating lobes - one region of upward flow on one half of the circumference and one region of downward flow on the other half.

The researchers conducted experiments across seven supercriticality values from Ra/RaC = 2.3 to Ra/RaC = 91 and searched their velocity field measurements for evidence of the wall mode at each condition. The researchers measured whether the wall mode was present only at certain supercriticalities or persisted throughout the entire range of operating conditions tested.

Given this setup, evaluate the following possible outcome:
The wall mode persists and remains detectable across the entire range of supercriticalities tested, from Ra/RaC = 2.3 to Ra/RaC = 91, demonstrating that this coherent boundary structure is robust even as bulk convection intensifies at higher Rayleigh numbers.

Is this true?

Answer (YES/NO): YES